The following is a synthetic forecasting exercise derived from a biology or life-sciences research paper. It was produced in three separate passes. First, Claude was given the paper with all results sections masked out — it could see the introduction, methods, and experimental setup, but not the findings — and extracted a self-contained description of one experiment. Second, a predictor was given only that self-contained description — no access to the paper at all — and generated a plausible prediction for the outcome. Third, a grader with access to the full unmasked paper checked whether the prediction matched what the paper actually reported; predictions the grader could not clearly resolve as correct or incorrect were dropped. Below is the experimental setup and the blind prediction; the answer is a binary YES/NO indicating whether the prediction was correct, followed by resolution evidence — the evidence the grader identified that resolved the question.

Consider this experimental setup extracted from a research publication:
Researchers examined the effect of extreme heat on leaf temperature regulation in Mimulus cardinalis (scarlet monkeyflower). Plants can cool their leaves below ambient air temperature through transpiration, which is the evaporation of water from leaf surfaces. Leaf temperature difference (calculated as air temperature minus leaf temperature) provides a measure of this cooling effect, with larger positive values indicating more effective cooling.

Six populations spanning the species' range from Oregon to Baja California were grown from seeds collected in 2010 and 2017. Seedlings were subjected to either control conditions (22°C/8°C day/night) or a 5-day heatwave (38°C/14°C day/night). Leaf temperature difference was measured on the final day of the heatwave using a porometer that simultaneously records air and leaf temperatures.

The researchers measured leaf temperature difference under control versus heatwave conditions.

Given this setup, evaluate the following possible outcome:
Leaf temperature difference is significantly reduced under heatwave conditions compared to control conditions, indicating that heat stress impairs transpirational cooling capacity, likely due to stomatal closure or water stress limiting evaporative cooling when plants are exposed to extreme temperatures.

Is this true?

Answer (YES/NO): NO